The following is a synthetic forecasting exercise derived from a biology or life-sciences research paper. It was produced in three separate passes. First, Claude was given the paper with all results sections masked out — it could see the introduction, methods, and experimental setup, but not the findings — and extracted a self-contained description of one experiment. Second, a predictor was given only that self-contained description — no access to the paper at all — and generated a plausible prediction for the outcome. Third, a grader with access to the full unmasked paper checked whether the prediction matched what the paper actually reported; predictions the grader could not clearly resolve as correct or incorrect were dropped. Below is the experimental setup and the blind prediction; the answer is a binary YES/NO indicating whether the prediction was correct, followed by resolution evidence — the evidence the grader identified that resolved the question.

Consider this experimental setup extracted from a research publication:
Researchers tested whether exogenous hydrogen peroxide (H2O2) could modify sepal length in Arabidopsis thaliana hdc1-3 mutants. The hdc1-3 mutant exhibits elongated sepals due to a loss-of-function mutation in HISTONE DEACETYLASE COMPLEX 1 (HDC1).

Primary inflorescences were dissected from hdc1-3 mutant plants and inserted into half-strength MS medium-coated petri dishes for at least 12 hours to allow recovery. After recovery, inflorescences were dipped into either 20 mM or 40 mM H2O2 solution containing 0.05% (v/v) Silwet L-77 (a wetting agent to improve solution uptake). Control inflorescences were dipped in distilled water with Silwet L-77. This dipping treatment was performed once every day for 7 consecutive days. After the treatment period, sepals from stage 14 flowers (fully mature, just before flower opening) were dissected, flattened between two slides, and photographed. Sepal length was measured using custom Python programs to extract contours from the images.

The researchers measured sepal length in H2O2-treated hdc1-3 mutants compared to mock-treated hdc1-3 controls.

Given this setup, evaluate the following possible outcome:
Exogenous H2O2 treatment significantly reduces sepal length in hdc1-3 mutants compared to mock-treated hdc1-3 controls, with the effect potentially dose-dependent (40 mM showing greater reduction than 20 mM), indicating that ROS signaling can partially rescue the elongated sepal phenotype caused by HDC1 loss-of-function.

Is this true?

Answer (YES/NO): YES